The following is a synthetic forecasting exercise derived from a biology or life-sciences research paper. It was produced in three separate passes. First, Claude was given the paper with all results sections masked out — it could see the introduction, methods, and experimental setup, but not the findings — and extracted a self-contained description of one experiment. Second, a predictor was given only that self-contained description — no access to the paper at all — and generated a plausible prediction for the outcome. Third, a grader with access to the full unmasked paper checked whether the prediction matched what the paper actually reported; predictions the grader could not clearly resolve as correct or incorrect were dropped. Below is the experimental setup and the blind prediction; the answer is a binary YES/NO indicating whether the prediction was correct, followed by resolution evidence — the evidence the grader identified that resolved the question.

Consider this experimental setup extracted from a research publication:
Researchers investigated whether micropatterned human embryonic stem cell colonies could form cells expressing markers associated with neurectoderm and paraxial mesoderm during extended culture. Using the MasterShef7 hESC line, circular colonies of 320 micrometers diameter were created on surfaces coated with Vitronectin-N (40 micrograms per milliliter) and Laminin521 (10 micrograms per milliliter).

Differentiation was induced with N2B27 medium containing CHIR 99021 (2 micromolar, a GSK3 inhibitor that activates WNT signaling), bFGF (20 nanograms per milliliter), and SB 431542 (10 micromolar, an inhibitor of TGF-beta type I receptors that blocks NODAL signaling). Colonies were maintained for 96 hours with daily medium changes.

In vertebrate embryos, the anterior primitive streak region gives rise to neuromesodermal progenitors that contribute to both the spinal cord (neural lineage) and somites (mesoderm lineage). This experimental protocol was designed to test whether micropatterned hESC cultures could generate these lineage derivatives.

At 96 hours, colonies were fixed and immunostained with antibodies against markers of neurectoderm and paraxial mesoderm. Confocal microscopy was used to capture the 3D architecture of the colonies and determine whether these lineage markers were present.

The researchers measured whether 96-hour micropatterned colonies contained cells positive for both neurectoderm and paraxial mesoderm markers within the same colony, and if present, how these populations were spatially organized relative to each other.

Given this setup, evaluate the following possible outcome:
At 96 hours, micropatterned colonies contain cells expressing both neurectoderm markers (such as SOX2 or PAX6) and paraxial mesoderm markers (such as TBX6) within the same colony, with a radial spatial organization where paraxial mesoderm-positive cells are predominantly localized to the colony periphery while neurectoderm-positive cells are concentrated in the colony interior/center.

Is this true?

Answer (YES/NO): NO